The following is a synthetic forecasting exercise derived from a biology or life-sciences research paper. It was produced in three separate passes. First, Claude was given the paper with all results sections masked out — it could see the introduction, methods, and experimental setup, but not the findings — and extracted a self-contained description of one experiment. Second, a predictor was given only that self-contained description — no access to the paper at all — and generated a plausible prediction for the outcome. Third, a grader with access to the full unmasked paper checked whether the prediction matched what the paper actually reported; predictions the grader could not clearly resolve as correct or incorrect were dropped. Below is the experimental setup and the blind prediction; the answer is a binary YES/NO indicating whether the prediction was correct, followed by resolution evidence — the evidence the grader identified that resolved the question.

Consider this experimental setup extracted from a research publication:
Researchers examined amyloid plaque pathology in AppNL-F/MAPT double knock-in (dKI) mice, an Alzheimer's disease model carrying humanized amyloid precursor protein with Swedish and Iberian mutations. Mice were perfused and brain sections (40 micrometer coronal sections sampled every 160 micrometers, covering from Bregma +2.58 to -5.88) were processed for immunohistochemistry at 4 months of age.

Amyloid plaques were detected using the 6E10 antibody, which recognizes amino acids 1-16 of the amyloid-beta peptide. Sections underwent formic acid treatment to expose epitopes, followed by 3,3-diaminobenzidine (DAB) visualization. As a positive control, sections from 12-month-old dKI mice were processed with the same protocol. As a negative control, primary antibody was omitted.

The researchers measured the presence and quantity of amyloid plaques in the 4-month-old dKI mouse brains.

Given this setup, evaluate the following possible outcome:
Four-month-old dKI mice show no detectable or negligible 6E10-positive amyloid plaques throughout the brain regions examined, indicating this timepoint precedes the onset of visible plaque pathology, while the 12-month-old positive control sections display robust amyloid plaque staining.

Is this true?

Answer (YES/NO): YES